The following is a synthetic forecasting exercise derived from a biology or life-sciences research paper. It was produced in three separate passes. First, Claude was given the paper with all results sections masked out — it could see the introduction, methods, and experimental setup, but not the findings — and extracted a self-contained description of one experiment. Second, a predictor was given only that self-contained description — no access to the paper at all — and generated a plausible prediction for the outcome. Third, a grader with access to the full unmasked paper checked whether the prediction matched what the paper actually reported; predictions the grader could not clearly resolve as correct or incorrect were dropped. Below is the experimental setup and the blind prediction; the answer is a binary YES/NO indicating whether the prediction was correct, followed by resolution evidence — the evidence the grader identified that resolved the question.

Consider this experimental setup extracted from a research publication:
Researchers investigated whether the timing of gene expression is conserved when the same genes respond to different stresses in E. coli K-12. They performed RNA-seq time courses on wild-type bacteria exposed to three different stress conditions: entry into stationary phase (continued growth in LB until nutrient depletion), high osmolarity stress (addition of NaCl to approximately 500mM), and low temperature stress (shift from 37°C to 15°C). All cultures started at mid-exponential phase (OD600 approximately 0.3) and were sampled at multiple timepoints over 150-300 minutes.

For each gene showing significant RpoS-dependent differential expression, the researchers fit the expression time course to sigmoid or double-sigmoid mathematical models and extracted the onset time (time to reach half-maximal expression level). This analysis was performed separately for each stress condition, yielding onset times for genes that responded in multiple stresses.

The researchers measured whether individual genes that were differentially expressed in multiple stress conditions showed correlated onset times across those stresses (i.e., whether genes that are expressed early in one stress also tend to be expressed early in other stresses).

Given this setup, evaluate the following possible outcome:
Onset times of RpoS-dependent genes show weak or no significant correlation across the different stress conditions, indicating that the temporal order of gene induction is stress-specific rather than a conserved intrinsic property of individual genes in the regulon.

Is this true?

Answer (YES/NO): YES